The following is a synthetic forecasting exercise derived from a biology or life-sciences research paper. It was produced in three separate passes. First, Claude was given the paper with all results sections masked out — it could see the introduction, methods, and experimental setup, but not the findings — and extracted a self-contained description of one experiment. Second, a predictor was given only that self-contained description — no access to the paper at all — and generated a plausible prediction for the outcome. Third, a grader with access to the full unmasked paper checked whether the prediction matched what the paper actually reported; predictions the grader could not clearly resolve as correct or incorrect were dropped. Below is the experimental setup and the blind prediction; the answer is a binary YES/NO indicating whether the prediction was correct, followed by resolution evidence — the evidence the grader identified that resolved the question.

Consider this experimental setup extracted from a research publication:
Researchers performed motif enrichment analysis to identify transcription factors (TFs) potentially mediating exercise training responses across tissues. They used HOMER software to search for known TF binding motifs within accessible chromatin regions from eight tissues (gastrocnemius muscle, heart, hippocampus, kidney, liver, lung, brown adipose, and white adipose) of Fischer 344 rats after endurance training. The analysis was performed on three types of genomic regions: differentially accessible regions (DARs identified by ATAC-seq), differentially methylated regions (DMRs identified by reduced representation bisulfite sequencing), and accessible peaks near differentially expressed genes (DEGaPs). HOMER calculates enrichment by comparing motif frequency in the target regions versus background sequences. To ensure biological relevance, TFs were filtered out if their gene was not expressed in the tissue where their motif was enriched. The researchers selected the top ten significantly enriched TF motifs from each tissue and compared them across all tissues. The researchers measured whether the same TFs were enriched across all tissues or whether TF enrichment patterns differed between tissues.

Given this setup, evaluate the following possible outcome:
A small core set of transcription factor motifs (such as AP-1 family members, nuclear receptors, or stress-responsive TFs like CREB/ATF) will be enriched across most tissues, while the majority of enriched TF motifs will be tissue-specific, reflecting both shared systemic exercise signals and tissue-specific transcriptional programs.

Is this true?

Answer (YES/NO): NO